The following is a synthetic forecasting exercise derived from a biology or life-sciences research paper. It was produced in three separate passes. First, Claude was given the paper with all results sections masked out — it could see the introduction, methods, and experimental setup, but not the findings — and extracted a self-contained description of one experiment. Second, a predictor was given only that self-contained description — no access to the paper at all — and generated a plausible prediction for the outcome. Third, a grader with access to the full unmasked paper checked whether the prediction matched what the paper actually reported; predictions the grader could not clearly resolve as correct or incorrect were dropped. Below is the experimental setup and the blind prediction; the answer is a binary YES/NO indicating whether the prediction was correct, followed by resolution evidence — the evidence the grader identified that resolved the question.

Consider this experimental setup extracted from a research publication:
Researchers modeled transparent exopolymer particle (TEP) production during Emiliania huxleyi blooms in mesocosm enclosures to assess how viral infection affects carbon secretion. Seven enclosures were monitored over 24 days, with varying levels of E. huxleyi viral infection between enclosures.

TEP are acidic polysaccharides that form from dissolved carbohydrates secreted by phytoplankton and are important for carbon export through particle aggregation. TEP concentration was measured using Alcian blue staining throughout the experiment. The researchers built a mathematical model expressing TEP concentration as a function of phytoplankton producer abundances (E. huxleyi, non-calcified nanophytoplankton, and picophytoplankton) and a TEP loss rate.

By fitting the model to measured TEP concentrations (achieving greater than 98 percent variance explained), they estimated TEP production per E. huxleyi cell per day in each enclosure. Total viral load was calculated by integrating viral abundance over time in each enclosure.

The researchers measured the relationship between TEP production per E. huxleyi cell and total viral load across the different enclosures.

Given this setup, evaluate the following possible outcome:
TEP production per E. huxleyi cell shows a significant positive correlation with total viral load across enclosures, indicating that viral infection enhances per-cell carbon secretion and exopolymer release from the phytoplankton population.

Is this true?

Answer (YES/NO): YES